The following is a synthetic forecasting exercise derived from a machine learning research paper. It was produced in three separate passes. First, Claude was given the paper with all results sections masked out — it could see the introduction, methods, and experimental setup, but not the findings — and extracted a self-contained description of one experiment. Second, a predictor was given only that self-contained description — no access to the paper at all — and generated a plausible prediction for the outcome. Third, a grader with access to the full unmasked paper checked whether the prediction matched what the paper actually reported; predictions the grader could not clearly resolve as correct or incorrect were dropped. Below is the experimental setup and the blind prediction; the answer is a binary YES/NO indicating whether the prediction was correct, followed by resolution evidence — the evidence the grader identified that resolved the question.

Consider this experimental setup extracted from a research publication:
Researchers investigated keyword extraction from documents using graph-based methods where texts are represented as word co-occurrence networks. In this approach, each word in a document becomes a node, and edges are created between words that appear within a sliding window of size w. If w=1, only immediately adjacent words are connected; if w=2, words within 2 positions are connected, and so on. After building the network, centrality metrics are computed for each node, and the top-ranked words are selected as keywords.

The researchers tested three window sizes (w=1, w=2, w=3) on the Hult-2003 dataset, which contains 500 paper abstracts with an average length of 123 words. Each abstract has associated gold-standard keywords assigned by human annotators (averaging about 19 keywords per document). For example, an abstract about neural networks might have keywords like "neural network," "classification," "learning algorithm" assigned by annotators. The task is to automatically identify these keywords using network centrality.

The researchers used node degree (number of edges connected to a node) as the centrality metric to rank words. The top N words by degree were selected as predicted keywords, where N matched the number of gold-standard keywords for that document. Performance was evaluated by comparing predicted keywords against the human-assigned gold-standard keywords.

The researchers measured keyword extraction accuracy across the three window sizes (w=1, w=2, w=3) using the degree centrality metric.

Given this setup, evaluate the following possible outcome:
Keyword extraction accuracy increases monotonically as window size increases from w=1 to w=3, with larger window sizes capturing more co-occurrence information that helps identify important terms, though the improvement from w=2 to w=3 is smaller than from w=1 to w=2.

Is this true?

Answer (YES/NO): NO